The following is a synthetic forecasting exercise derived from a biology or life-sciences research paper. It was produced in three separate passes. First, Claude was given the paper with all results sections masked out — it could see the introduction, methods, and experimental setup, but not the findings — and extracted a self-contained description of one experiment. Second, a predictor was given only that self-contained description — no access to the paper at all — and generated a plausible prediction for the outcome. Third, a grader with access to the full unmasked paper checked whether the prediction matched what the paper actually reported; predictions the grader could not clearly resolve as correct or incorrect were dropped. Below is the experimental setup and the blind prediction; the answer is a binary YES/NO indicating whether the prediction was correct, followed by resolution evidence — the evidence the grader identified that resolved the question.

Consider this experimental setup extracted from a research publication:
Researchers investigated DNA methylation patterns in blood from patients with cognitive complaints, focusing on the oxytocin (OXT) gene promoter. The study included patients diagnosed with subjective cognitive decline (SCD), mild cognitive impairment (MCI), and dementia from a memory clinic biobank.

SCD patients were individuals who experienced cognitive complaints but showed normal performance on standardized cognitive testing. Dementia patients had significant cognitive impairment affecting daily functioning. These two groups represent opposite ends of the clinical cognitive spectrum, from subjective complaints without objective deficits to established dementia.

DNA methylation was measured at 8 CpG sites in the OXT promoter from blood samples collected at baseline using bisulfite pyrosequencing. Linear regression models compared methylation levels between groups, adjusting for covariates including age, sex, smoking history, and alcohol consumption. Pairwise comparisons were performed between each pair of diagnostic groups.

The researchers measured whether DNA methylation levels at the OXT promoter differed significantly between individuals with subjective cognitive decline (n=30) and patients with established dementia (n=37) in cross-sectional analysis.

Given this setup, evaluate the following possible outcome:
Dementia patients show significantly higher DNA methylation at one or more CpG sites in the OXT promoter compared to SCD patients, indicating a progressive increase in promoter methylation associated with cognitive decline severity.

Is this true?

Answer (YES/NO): NO